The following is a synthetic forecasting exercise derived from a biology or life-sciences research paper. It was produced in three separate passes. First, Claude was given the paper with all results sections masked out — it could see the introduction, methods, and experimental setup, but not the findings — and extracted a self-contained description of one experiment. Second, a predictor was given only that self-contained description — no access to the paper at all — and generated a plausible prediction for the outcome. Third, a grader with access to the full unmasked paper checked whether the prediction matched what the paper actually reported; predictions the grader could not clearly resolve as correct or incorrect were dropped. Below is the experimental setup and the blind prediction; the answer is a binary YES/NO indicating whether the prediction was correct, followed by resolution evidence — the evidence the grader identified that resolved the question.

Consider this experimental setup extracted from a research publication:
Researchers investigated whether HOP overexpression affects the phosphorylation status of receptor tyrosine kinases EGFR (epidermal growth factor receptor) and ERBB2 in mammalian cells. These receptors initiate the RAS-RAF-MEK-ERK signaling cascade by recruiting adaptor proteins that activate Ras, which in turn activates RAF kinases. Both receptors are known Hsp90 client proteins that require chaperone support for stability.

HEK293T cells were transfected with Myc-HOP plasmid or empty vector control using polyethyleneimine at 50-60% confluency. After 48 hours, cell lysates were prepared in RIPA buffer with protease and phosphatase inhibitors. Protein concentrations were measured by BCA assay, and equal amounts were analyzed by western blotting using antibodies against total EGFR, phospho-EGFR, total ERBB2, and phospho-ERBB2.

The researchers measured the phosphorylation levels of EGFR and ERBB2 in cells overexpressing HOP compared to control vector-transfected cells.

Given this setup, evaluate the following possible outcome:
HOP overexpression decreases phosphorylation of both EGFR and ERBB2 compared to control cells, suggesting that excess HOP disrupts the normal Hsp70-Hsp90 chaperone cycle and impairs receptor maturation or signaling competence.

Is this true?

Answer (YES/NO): NO